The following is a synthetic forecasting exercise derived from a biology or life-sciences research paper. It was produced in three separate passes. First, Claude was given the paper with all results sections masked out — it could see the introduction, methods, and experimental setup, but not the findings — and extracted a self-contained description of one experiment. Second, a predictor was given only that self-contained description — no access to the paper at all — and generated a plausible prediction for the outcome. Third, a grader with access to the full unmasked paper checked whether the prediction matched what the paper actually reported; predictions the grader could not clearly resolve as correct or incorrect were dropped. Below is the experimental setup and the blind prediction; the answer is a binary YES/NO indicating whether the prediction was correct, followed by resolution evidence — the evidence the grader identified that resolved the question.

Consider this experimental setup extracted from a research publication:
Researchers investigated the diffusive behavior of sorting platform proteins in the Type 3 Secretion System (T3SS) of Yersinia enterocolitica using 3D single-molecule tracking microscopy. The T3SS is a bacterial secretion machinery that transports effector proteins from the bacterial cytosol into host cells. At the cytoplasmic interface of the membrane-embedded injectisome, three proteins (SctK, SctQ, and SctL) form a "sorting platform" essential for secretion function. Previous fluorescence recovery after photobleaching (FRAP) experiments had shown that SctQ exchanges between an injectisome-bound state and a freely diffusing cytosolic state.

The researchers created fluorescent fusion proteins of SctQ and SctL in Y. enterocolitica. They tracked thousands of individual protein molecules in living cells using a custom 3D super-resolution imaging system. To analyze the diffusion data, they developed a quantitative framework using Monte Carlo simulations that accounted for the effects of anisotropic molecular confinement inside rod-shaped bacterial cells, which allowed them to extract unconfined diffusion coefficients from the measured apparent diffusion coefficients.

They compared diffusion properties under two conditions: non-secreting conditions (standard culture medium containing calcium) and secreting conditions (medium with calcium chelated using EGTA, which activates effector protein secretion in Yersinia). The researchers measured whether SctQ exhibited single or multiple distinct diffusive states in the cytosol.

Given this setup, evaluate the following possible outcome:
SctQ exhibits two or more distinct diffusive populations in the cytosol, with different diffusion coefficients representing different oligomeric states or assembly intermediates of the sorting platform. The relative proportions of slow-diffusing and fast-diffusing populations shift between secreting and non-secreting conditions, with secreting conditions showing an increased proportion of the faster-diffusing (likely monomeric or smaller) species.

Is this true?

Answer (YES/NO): YES